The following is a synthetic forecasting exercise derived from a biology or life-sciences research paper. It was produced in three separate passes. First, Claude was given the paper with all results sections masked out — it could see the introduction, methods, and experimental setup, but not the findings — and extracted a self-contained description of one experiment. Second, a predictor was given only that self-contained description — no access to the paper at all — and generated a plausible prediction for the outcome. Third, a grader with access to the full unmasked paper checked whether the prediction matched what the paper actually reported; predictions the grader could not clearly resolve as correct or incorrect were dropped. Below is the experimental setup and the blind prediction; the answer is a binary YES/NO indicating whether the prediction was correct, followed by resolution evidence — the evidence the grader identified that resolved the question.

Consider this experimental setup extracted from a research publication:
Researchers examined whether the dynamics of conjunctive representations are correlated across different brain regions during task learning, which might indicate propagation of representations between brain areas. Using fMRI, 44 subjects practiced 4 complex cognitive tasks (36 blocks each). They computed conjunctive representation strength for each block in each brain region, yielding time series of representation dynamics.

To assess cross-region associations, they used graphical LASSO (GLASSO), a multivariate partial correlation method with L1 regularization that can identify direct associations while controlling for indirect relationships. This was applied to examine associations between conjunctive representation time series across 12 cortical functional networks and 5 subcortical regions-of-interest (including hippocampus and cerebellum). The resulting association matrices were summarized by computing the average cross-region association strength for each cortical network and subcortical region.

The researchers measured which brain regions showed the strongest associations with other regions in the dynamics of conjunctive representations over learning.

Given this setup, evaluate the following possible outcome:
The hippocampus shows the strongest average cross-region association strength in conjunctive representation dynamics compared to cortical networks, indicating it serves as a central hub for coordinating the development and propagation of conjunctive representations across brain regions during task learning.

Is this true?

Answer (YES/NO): NO